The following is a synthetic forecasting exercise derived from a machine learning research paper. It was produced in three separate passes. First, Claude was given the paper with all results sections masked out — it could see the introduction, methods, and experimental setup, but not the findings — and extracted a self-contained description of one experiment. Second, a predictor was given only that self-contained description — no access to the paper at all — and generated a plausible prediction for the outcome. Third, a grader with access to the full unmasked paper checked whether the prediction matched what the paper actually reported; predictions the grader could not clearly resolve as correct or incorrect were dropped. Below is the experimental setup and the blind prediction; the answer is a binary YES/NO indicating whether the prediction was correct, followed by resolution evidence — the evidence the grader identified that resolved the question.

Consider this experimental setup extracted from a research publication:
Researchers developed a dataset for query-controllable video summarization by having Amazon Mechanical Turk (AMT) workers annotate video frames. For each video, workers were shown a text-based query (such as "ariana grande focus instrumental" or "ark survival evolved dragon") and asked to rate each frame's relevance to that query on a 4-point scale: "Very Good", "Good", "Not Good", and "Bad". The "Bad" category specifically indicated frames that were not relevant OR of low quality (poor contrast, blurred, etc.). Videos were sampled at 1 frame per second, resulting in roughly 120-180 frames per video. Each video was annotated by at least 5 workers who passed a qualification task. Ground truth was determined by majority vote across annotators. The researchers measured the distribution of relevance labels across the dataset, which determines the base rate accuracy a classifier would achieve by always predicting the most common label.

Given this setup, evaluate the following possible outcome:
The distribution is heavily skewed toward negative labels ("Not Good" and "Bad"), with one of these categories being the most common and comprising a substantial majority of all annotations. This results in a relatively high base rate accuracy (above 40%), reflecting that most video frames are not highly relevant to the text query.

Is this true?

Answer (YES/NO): NO